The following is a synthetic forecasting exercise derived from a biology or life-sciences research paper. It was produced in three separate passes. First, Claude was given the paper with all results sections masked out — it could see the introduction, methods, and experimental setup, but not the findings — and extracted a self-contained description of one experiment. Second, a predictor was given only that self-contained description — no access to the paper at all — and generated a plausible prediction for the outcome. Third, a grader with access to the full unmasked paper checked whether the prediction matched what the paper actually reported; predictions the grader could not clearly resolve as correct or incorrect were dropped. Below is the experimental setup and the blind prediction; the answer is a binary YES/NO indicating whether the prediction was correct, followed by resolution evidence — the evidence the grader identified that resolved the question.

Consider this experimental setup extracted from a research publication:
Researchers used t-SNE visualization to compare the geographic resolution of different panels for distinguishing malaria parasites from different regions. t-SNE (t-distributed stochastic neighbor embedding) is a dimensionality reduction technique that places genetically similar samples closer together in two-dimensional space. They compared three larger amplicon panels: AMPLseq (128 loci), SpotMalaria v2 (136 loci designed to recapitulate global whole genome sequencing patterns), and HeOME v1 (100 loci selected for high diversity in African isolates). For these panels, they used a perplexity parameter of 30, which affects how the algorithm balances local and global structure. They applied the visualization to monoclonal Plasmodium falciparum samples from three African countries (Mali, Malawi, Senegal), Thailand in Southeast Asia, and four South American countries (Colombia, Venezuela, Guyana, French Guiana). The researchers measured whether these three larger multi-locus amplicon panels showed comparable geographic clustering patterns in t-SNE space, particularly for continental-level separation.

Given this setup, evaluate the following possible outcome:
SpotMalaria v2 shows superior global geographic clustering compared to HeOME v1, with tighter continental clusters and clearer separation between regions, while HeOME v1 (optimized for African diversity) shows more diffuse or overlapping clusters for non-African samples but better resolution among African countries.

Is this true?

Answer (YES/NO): NO